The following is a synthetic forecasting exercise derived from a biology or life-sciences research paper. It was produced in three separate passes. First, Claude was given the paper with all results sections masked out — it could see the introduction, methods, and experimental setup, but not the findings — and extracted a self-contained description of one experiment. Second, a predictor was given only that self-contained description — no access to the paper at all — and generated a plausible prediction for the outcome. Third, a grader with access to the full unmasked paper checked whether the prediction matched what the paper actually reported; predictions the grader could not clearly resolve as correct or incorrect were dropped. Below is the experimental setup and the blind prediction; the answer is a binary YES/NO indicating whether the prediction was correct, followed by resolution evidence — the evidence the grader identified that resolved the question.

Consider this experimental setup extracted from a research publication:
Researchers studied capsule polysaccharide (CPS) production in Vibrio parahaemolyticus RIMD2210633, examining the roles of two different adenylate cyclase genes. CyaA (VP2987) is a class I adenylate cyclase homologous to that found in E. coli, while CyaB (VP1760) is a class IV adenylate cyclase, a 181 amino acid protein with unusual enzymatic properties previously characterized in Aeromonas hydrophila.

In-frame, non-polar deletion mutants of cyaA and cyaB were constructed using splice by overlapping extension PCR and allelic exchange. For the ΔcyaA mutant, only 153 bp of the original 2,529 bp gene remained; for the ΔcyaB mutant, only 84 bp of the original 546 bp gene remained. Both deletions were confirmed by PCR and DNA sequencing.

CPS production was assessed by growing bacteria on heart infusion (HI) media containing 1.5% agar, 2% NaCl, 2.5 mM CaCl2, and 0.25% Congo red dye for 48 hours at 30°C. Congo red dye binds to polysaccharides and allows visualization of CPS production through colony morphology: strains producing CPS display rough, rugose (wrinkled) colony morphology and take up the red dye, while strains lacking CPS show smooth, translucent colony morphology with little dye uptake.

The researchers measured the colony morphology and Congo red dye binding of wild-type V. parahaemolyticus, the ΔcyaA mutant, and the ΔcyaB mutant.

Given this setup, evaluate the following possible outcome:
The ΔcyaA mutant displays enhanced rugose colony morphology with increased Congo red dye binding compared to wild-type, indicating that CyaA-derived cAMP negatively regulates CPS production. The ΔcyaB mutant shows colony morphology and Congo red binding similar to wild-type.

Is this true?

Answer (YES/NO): NO